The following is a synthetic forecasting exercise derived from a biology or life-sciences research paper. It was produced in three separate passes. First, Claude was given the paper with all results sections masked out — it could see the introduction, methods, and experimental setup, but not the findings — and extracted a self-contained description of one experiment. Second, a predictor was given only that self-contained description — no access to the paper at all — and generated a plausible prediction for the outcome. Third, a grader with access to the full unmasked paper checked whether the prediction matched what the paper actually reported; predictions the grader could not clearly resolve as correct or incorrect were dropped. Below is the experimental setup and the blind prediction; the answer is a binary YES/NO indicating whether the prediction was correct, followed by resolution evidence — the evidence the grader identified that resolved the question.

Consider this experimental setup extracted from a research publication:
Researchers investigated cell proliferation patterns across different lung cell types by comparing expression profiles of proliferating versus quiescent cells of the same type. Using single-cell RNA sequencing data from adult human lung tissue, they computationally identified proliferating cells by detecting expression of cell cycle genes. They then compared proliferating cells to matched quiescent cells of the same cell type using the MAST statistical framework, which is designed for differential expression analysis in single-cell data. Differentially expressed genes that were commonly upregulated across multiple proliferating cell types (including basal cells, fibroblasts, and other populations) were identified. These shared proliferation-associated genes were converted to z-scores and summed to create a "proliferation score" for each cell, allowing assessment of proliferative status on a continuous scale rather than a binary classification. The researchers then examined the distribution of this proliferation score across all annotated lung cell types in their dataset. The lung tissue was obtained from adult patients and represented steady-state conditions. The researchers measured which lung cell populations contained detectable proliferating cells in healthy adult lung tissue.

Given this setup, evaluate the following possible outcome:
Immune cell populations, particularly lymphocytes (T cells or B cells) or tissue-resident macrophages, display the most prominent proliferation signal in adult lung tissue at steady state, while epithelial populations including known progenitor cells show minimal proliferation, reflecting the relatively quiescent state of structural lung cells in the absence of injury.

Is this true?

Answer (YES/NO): NO